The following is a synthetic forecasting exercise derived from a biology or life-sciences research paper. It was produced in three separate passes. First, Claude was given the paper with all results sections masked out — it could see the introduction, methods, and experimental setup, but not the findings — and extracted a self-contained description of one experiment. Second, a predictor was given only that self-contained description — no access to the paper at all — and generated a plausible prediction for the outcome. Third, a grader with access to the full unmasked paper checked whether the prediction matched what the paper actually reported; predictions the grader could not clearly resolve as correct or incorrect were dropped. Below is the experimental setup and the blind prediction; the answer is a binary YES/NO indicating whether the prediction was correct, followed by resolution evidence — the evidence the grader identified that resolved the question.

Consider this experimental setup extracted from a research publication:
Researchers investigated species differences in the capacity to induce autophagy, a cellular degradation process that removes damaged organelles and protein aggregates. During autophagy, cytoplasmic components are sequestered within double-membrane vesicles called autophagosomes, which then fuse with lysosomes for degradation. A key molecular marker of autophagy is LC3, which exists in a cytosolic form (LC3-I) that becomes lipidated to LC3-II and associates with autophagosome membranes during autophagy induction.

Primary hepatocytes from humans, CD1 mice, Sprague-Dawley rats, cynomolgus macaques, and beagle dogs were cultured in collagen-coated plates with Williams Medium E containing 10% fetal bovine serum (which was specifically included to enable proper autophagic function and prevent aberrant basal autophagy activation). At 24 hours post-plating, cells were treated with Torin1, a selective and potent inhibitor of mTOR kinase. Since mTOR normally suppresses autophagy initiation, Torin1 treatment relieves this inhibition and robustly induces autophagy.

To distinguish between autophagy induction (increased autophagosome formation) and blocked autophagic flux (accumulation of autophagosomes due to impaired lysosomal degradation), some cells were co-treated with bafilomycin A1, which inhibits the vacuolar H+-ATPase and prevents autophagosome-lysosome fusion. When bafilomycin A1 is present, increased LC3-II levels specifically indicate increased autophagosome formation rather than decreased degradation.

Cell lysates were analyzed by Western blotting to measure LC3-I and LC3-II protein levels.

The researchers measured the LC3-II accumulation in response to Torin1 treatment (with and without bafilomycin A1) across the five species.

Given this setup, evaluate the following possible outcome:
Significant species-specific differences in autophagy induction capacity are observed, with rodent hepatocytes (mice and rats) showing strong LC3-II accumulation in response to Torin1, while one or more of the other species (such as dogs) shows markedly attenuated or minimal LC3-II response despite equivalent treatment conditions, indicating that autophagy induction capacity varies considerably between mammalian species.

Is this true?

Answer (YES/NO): NO